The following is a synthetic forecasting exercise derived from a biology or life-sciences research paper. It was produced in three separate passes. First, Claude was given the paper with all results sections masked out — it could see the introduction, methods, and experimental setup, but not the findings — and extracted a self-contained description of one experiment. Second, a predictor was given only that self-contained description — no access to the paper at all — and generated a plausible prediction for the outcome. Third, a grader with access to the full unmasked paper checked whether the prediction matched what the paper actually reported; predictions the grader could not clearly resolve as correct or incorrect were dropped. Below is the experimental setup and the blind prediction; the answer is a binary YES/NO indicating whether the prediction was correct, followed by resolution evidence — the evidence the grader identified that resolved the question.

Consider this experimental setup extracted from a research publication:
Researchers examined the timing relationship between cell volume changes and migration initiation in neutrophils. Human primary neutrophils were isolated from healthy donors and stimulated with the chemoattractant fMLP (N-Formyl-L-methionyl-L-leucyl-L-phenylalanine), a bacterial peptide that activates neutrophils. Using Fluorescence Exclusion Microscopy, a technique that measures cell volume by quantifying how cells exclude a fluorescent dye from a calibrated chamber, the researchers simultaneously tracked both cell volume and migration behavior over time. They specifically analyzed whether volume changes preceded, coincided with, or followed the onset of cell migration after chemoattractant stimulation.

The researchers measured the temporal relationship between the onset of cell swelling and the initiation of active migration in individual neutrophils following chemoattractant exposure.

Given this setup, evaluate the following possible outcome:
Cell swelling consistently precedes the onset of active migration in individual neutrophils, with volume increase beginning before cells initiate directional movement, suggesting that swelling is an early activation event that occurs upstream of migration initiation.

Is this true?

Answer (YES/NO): NO